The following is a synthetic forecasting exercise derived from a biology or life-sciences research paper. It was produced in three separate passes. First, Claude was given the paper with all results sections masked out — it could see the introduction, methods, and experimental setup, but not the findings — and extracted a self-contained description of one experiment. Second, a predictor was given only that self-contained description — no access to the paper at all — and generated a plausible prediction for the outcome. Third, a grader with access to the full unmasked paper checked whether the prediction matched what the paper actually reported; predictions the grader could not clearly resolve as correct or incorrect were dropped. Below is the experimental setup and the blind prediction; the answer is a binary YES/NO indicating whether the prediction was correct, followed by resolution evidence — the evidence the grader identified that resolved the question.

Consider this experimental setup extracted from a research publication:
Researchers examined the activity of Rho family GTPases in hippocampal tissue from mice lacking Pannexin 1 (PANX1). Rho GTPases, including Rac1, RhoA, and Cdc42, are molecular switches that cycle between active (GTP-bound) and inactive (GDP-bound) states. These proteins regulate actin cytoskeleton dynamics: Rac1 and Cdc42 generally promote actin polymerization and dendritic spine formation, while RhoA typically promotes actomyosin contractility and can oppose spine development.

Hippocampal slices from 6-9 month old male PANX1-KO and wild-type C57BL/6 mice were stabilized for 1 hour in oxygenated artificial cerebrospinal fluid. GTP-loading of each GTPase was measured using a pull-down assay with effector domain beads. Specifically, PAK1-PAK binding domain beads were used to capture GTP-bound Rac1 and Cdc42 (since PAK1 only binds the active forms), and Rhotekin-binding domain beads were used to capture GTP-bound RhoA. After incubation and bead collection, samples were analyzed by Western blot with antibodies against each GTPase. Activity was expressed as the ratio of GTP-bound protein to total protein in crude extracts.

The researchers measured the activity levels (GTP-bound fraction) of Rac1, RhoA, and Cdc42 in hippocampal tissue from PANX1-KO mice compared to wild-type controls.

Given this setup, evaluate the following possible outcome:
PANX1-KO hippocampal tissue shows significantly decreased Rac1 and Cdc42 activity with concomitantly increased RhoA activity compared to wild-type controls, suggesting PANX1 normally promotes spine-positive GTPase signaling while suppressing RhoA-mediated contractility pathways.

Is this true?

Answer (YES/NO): NO